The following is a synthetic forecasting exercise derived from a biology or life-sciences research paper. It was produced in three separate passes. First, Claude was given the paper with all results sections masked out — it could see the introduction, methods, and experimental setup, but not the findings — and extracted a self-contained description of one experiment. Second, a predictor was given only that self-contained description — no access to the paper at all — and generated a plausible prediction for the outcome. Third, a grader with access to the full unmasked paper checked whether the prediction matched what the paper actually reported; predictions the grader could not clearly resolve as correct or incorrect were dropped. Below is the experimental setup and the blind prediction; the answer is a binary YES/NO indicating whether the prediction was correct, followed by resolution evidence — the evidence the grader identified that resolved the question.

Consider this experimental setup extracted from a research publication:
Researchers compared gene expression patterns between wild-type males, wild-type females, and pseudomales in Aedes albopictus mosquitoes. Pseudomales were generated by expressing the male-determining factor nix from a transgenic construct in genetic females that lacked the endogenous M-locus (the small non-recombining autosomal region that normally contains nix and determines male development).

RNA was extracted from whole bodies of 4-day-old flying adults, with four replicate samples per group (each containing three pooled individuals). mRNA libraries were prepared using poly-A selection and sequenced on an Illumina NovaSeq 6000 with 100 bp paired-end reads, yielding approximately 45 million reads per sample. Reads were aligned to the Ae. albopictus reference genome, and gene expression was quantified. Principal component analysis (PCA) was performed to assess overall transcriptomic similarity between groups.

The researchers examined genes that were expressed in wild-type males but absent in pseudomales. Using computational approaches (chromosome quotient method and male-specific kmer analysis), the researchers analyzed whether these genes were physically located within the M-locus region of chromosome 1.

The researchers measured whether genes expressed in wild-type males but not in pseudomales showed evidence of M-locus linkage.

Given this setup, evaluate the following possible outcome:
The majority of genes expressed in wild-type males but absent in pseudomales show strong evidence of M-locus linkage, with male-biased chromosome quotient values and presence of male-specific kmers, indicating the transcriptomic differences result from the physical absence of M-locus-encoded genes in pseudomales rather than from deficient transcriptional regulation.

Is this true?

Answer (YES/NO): NO